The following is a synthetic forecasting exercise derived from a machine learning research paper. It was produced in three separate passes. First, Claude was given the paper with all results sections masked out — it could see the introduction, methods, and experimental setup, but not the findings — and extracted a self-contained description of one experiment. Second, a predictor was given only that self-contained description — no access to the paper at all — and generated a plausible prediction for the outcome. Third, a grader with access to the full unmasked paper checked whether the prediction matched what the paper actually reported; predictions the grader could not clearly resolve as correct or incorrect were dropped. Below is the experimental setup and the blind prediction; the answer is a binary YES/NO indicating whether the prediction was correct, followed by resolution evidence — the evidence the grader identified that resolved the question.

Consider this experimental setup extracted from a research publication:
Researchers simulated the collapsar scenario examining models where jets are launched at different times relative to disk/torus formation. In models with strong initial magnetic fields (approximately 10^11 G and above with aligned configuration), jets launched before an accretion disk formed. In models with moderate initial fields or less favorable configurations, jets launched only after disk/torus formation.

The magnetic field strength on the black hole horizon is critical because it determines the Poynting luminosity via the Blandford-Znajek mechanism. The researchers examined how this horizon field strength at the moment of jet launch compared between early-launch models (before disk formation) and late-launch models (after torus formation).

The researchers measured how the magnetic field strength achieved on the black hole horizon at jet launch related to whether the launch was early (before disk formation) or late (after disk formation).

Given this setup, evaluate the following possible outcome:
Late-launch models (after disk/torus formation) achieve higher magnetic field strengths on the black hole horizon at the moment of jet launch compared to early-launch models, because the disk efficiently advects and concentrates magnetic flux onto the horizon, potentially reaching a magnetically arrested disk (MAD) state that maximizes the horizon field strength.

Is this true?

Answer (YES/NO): NO